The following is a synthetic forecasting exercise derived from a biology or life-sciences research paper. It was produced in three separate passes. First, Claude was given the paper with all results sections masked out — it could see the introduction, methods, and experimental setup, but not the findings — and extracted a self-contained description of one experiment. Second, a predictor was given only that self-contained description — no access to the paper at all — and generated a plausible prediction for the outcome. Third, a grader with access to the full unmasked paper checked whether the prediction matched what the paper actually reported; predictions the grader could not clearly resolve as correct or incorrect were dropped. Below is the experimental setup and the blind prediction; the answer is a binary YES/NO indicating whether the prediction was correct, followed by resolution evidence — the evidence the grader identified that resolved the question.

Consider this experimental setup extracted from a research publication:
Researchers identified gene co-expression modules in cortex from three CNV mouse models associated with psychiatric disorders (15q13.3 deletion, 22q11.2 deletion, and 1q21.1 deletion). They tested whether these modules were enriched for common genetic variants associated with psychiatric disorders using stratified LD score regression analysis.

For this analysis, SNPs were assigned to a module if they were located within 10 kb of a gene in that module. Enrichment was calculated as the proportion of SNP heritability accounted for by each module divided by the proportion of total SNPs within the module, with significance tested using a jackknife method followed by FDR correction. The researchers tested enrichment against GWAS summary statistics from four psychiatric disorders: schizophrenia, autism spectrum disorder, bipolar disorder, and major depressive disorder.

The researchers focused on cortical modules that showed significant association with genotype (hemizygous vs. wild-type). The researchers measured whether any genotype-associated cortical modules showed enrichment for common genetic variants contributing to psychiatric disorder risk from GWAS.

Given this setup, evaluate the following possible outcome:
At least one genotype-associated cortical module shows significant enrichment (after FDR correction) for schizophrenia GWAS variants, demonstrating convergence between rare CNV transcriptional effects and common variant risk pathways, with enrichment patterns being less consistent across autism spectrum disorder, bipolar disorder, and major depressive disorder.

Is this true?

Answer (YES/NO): YES